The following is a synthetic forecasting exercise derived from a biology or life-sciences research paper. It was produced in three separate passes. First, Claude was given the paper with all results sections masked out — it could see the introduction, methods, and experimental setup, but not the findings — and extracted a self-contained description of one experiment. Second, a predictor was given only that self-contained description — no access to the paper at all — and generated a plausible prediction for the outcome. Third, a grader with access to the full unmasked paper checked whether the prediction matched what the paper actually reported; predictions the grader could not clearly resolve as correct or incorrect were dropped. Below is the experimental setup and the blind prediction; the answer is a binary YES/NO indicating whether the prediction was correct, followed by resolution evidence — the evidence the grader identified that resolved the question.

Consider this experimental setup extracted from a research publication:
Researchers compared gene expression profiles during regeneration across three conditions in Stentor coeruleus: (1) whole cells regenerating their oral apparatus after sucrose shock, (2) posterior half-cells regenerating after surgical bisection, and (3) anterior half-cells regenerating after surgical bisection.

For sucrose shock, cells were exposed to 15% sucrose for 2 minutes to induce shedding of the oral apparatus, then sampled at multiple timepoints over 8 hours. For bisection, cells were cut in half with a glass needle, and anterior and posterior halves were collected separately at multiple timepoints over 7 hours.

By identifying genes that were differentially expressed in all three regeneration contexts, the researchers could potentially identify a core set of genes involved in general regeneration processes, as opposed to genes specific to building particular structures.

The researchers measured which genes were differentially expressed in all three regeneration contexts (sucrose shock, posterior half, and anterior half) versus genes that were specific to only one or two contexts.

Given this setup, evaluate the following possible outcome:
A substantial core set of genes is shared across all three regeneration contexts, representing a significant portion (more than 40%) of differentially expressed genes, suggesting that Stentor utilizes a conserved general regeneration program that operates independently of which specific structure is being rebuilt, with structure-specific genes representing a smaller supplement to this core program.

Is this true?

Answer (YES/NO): NO